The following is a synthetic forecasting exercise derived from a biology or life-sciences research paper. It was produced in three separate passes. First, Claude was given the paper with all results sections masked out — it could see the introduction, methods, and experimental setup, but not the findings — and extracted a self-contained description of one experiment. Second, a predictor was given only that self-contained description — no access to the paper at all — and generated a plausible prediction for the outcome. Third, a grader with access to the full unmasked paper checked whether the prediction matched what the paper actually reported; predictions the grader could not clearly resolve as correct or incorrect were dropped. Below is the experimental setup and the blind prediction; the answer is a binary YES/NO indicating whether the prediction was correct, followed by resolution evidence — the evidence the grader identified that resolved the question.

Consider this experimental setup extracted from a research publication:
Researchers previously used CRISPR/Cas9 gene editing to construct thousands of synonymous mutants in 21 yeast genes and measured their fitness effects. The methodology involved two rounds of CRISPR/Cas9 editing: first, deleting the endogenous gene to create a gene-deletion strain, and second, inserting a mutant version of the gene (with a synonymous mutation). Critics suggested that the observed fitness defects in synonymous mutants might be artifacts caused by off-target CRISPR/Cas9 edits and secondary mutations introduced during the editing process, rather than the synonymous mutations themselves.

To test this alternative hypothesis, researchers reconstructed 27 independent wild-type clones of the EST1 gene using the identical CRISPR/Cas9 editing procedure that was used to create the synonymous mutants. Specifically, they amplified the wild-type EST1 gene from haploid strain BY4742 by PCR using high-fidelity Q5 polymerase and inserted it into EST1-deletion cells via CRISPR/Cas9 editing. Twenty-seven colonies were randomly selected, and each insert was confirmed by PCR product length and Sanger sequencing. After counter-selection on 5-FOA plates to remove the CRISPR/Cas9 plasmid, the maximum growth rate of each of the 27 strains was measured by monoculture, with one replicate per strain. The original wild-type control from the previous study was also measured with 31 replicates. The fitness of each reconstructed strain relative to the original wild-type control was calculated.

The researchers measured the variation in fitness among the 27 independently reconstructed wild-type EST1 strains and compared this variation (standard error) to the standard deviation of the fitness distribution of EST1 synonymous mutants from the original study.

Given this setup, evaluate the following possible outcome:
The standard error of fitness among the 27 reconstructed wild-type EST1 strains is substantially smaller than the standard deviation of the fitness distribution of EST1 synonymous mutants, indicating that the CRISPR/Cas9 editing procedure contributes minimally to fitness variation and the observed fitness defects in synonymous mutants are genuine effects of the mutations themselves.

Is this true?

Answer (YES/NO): YES